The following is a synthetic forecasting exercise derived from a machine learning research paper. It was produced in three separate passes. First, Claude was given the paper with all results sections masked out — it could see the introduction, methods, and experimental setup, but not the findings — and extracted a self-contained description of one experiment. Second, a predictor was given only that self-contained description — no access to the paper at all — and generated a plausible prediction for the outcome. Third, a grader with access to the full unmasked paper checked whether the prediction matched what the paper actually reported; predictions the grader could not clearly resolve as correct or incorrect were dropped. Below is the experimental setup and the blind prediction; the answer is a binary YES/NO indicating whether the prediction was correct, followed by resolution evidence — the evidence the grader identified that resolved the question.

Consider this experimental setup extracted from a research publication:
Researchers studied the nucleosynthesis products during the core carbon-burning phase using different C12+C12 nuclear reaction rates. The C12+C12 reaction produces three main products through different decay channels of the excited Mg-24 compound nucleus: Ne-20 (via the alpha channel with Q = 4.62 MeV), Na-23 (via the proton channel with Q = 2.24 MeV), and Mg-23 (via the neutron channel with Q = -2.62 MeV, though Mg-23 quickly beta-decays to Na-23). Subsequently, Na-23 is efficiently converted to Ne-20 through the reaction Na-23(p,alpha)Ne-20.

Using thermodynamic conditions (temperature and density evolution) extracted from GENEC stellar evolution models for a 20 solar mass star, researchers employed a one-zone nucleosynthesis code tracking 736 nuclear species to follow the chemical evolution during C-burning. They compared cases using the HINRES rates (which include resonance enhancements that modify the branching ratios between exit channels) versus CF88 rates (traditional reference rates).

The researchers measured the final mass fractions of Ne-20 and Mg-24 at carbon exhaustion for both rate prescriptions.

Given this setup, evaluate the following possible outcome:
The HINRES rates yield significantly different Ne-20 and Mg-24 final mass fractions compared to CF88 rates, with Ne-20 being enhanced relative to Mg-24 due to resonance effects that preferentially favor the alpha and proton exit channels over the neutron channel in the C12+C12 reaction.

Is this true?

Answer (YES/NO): NO